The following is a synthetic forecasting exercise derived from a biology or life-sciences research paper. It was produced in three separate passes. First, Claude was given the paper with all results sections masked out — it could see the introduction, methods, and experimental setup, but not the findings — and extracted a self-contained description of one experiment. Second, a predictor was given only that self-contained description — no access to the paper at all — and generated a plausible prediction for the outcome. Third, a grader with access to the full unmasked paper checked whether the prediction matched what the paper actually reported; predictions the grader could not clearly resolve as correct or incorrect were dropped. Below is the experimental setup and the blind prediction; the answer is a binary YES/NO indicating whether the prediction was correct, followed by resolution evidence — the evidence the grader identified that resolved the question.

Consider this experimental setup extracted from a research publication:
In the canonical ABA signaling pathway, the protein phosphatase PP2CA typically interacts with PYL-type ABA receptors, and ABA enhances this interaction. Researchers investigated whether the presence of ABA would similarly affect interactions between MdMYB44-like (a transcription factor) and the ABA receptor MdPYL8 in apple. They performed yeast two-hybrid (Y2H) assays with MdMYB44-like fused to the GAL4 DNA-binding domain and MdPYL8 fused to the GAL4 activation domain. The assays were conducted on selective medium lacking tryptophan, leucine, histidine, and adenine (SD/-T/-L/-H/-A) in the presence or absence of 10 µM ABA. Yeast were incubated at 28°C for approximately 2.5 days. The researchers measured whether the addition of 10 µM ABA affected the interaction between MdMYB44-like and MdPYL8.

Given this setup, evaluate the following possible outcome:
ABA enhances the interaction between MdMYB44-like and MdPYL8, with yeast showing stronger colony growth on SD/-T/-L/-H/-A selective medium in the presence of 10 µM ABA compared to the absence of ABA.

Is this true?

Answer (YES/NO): NO